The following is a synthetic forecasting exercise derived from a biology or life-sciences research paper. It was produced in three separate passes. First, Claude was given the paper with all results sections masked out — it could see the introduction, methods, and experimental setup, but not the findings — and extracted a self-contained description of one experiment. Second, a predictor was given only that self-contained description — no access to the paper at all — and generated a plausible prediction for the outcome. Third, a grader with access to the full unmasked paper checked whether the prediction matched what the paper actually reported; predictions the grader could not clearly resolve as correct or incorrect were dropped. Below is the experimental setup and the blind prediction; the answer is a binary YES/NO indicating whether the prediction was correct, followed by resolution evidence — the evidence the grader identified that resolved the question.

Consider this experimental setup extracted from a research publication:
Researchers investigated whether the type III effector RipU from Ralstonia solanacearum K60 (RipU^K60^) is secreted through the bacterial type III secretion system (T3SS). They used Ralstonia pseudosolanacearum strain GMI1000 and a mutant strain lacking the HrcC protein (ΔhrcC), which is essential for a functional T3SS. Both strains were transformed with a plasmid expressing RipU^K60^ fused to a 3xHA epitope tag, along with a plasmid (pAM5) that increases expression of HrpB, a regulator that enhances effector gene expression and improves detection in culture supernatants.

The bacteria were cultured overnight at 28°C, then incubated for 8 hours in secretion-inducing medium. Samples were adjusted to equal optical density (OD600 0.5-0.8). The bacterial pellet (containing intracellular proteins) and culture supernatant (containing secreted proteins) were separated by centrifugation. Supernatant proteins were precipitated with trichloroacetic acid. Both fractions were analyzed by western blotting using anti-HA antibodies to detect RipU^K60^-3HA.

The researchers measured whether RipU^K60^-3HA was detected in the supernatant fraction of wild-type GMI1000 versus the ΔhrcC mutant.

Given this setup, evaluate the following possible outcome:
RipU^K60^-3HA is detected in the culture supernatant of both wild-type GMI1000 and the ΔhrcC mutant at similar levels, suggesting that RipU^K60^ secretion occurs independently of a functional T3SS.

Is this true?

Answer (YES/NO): NO